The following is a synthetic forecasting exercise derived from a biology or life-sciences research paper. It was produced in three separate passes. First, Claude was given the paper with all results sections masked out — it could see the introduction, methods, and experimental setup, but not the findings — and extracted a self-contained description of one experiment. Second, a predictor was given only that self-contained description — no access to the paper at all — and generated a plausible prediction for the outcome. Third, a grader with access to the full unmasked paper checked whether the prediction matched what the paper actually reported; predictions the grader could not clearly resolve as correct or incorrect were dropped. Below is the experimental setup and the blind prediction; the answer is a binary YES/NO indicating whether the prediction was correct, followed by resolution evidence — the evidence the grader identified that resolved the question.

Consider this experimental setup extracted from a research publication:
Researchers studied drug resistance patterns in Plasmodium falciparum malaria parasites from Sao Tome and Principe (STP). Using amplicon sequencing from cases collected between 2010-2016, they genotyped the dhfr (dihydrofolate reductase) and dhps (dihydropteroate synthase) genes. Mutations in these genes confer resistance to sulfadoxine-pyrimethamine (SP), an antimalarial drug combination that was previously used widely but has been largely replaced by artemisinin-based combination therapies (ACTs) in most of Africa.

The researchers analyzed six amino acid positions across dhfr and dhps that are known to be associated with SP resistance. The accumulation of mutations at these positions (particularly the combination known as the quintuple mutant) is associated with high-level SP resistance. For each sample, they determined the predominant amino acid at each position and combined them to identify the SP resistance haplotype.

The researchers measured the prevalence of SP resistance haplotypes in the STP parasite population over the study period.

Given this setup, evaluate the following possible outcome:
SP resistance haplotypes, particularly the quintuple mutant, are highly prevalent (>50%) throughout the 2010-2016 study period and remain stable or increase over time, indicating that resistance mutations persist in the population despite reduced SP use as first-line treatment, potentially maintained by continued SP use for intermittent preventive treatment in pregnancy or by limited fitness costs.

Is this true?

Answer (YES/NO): NO